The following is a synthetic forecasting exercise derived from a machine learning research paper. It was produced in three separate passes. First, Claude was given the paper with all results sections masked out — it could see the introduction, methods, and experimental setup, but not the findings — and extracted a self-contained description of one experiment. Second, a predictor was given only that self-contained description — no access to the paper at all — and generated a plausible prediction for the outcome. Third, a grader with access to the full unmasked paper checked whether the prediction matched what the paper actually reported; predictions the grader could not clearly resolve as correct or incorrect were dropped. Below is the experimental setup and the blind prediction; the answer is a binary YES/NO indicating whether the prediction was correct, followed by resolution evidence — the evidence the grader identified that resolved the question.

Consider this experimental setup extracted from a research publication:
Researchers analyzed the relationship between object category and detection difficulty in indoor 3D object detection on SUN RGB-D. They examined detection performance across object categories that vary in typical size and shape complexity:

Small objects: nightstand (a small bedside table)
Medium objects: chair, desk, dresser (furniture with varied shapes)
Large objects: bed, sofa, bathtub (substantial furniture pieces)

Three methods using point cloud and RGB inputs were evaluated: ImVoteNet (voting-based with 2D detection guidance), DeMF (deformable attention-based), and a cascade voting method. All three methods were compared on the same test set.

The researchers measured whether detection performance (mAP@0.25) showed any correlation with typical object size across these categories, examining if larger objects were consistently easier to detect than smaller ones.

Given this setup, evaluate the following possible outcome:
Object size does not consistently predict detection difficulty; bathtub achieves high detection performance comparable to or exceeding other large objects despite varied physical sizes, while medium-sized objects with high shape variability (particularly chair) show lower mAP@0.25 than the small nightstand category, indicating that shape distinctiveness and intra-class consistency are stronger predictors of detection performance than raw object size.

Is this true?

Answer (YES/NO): NO